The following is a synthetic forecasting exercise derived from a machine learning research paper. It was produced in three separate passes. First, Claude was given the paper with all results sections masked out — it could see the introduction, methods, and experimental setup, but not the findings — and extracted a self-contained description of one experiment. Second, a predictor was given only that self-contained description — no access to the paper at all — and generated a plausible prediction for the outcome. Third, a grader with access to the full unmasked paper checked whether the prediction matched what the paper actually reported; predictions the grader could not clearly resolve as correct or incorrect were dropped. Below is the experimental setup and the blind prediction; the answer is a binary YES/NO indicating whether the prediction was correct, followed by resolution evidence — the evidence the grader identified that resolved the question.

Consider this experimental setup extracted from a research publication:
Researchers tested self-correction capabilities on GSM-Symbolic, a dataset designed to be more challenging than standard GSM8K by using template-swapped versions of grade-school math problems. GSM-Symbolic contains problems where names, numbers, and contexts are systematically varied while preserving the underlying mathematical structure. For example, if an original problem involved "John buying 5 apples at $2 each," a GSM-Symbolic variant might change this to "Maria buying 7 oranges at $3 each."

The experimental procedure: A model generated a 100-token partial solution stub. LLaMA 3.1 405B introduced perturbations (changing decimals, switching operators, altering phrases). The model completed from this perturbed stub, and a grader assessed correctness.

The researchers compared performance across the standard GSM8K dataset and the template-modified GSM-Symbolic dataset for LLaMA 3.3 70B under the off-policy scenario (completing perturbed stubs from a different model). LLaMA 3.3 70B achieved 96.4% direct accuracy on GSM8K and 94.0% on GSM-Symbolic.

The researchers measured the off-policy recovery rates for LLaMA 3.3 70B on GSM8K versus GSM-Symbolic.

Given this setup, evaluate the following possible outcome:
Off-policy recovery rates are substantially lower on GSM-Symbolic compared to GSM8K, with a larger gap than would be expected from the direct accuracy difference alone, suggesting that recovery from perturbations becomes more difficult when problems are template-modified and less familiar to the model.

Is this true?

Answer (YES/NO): NO